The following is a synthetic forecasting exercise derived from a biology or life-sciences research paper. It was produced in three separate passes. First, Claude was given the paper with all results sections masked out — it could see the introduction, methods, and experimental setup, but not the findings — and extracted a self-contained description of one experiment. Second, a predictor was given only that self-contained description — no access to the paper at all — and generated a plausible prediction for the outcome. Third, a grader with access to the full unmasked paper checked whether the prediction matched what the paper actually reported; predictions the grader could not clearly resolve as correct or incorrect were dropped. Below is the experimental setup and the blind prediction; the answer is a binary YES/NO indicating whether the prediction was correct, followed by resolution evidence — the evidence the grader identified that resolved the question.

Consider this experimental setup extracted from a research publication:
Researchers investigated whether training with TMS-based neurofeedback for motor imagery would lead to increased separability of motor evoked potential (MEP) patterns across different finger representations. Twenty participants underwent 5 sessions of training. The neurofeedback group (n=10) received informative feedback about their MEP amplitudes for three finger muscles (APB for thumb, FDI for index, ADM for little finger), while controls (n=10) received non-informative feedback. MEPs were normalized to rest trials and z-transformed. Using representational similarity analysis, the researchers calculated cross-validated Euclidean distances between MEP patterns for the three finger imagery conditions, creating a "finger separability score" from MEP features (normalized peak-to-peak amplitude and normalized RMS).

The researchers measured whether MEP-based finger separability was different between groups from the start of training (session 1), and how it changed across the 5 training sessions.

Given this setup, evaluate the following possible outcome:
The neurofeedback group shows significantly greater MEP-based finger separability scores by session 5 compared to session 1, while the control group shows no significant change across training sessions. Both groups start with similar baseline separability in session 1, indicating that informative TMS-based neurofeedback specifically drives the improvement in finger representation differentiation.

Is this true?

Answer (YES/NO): NO